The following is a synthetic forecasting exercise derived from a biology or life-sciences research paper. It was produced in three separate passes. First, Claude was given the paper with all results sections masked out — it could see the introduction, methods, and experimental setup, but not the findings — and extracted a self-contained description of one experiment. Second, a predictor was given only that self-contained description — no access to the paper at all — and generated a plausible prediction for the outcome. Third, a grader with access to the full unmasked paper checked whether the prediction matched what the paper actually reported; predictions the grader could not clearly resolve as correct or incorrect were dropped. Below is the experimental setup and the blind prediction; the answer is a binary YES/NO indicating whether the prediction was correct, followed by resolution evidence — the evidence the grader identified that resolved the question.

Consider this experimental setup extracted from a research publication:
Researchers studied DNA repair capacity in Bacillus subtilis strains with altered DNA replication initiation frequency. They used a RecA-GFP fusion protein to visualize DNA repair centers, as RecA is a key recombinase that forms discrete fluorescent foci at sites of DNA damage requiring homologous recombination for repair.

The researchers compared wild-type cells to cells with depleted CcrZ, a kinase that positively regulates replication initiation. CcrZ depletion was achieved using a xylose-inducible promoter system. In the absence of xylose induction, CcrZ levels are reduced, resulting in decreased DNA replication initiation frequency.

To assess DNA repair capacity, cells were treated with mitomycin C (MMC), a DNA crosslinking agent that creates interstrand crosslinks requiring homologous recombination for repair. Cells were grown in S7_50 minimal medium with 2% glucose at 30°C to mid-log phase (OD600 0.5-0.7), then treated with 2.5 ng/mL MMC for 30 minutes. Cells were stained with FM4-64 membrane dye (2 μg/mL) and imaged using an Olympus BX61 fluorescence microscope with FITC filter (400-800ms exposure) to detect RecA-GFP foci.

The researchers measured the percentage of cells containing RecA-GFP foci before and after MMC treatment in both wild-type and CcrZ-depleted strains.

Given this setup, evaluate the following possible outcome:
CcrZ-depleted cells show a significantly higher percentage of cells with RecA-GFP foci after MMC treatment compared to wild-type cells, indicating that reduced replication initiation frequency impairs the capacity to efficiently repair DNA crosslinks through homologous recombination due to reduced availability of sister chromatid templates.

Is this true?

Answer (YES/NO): NO